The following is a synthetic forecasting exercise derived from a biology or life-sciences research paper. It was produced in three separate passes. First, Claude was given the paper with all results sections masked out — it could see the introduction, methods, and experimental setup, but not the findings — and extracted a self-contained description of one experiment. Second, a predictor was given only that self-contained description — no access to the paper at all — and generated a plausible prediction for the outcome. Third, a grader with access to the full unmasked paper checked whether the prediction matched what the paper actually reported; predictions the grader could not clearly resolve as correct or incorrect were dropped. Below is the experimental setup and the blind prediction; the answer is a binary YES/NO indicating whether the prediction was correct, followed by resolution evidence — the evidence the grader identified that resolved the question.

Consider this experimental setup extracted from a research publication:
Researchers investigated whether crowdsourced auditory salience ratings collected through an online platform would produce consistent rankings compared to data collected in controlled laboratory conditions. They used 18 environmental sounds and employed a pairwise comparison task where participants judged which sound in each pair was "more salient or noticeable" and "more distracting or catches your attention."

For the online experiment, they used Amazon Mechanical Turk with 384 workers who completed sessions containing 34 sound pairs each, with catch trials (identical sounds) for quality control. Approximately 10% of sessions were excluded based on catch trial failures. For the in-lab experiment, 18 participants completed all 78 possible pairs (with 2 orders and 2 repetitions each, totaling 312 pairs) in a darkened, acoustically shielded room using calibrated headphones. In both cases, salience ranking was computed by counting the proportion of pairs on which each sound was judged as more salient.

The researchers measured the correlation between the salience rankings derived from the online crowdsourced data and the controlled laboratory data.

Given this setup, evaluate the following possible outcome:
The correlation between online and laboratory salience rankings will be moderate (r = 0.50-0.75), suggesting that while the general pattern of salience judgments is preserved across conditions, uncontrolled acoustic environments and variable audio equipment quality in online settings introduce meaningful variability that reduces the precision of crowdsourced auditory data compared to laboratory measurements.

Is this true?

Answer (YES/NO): NO